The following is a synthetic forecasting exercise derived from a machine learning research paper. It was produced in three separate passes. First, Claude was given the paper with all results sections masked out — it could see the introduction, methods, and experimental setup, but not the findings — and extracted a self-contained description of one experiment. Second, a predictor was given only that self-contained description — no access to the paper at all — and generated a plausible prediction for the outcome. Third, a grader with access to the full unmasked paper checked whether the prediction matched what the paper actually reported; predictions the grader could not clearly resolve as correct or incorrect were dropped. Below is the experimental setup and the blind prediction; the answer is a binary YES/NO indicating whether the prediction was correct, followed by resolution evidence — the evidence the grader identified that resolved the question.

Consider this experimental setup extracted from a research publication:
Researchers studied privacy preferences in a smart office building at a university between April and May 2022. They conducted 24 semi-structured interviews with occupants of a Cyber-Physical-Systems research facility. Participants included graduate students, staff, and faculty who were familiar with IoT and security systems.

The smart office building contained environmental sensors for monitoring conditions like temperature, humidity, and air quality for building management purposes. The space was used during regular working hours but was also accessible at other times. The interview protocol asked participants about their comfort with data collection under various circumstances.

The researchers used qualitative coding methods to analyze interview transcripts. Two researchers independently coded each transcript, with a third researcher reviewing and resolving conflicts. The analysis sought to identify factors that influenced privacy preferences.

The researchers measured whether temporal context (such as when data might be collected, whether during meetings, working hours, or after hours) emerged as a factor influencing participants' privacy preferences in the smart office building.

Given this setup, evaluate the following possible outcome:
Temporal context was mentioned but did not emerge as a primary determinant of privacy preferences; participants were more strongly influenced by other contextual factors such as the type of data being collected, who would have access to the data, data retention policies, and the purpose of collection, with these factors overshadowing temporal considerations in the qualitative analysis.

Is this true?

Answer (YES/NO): NO